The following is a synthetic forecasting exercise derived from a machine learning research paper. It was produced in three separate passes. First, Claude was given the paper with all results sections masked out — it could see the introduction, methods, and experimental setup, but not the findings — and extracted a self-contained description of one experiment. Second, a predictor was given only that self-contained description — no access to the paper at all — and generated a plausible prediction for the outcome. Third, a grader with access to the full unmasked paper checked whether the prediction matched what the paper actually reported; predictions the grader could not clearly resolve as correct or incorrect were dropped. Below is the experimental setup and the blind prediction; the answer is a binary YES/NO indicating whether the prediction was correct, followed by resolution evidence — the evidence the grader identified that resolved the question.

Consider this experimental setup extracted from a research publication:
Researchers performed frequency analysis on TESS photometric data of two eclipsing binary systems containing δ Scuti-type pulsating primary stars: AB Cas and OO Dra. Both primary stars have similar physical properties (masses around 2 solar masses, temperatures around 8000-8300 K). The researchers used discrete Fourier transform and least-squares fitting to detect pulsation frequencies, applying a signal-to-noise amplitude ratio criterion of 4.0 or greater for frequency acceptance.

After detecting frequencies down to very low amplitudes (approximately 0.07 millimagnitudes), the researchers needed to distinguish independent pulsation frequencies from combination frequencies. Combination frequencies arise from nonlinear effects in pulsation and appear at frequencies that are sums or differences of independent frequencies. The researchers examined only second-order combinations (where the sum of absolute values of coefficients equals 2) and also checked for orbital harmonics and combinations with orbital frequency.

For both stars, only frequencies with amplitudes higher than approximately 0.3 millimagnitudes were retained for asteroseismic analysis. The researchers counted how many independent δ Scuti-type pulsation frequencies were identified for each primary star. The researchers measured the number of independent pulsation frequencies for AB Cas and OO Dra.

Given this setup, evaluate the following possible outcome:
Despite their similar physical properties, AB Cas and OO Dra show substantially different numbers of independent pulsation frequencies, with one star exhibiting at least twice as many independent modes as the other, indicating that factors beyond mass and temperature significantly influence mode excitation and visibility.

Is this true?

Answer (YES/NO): NO